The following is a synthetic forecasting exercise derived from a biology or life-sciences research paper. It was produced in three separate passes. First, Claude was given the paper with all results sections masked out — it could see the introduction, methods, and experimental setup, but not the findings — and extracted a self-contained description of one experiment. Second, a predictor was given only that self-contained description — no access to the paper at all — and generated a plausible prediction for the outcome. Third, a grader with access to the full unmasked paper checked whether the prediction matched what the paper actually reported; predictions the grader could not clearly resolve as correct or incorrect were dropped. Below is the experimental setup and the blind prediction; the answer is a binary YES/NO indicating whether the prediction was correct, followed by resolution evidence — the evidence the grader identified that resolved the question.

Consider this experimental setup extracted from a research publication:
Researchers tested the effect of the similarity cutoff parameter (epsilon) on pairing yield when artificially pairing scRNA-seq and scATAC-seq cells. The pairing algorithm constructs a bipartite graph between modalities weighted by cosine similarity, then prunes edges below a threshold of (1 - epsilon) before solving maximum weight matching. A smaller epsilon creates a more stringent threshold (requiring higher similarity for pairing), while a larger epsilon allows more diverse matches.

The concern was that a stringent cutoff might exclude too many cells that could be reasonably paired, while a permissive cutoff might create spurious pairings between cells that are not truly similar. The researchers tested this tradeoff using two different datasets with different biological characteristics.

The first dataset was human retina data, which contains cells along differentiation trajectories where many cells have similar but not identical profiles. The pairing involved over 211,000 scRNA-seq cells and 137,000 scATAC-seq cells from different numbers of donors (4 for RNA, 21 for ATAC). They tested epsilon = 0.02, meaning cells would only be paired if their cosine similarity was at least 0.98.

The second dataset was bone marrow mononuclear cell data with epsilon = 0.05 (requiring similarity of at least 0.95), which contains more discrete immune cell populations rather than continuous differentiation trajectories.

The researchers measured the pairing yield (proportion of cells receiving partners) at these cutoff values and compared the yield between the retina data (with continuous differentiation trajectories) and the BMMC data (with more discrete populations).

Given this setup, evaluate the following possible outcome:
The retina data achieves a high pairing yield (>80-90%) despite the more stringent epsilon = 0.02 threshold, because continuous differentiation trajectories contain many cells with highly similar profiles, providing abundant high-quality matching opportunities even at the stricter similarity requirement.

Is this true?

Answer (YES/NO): NO